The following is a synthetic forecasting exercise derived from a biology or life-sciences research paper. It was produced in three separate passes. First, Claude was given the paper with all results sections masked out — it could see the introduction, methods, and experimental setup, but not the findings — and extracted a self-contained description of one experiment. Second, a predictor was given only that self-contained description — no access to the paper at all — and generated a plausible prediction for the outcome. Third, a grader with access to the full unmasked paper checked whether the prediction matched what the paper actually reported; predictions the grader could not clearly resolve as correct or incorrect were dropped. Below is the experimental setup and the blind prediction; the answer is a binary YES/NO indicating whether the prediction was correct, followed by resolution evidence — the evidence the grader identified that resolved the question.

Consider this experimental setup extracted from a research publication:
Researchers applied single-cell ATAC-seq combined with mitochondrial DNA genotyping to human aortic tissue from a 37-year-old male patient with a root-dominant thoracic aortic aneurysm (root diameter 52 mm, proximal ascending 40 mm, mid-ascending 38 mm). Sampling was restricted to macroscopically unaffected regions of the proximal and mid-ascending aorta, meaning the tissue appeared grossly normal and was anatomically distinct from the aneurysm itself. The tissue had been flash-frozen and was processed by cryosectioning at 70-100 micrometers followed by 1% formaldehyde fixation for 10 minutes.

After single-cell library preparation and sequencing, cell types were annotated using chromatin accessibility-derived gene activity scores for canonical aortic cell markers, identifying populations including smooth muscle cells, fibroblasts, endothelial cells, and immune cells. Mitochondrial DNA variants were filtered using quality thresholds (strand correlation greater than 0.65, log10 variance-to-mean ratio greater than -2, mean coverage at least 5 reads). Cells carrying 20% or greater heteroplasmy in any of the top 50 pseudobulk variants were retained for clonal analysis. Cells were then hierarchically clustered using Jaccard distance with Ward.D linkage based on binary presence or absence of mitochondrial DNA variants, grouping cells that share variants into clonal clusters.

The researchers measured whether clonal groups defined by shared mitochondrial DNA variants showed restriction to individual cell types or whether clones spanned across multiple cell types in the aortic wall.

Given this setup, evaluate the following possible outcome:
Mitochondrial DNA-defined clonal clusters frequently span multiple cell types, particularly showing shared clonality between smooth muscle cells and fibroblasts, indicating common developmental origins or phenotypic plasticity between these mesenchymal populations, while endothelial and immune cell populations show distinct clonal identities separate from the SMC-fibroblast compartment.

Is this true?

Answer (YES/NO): NO